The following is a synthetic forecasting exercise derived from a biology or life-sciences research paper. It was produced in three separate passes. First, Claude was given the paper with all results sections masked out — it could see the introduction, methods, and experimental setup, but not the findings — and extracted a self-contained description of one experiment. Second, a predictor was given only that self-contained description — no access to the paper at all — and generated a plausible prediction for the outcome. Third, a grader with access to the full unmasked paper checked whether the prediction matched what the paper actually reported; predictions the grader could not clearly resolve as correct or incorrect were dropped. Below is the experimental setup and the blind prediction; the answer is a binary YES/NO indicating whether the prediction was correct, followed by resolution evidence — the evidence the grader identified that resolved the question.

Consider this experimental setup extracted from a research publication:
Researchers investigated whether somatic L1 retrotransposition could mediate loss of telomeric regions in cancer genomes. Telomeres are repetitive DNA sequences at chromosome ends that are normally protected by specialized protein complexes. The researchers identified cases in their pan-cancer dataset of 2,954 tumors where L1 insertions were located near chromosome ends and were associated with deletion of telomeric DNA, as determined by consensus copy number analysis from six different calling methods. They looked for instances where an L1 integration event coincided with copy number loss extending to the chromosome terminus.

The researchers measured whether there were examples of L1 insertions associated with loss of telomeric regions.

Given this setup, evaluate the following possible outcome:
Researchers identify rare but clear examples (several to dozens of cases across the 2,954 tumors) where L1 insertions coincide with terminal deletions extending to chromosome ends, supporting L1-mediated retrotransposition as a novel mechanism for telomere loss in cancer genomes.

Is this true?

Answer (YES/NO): YES